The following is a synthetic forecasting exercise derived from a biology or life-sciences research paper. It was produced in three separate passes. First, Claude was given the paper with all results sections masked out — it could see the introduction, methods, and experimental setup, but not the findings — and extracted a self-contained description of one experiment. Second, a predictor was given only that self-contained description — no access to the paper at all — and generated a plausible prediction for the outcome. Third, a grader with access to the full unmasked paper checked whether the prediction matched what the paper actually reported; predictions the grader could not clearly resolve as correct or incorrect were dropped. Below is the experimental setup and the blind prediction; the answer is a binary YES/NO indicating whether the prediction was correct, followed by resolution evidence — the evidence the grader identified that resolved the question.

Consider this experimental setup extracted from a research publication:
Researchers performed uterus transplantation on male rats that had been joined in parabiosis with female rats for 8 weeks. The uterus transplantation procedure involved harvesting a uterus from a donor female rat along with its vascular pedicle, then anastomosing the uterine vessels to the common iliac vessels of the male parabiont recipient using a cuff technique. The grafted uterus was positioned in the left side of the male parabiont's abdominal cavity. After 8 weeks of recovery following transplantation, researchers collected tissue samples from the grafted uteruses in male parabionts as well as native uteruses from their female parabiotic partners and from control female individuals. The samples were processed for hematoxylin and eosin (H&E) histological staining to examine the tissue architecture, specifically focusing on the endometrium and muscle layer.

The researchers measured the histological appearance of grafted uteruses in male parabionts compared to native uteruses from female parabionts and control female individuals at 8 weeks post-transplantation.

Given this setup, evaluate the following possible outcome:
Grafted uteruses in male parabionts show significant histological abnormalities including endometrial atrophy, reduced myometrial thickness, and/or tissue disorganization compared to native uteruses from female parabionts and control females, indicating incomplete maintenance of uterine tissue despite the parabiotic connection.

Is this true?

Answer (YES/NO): NO